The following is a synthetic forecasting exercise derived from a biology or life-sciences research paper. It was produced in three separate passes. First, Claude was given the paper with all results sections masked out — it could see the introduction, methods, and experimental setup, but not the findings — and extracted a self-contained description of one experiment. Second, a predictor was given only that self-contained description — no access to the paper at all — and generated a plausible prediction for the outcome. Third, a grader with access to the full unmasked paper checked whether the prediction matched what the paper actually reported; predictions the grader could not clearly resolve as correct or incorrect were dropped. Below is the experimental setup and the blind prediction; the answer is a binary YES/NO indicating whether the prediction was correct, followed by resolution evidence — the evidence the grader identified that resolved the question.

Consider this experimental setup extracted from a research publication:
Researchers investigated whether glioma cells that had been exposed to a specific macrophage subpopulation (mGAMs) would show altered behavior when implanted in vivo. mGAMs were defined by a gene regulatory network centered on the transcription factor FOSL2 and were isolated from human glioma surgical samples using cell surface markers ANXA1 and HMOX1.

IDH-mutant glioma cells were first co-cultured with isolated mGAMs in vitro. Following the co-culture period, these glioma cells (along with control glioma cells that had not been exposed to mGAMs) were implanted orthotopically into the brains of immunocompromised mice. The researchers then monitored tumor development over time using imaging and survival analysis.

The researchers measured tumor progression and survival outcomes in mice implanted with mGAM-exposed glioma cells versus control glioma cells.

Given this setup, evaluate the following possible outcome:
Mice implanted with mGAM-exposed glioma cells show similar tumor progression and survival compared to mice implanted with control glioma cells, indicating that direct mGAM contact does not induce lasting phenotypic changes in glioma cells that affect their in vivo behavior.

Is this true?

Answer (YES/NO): NO